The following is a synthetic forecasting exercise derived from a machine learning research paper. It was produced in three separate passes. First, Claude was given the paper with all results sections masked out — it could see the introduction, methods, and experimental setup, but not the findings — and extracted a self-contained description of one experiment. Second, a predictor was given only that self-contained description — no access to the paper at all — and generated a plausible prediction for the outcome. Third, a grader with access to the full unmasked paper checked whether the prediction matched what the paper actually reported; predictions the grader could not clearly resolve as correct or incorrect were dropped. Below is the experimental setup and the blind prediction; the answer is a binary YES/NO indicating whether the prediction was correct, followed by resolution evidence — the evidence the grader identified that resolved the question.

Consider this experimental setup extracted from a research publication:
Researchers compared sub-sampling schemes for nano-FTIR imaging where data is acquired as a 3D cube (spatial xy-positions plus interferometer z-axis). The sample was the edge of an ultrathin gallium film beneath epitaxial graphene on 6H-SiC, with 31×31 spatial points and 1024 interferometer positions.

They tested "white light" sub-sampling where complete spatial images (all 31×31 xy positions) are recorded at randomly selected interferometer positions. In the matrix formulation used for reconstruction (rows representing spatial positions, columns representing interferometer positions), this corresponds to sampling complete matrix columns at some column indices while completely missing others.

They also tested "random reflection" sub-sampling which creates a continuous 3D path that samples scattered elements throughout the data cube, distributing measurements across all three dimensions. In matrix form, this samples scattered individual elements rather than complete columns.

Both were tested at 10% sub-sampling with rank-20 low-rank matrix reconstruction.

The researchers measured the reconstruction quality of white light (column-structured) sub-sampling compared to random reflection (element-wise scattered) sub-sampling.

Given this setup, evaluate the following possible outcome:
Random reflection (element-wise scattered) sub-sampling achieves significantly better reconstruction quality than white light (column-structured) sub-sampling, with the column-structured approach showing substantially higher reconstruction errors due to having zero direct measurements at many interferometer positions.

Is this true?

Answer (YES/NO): YES